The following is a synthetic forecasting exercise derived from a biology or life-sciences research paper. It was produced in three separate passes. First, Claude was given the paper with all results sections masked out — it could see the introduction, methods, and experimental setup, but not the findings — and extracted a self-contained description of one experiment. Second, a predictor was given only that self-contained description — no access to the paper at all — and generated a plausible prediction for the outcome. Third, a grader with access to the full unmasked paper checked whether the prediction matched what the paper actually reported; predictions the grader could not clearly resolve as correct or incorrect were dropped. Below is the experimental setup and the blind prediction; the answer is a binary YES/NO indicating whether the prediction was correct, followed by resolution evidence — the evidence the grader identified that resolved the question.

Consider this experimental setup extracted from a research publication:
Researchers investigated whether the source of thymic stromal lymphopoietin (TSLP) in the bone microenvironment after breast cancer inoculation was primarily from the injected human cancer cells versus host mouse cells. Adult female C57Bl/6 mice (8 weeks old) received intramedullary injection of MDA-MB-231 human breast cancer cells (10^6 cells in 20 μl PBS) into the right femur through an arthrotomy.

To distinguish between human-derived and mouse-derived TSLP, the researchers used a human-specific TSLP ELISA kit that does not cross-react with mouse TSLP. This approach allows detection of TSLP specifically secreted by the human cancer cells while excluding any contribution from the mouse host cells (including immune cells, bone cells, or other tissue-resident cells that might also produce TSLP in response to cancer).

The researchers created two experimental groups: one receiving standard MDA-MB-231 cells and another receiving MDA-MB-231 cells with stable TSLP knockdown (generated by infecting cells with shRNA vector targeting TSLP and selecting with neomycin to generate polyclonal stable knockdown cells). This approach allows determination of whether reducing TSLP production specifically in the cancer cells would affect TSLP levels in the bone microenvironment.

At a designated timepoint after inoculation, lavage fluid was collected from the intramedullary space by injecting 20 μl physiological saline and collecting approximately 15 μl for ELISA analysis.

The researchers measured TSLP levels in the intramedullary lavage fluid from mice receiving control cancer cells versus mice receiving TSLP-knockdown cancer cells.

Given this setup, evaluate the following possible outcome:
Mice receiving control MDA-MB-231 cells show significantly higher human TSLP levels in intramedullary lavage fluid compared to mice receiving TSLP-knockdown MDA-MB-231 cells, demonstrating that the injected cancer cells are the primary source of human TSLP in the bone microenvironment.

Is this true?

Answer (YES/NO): YES